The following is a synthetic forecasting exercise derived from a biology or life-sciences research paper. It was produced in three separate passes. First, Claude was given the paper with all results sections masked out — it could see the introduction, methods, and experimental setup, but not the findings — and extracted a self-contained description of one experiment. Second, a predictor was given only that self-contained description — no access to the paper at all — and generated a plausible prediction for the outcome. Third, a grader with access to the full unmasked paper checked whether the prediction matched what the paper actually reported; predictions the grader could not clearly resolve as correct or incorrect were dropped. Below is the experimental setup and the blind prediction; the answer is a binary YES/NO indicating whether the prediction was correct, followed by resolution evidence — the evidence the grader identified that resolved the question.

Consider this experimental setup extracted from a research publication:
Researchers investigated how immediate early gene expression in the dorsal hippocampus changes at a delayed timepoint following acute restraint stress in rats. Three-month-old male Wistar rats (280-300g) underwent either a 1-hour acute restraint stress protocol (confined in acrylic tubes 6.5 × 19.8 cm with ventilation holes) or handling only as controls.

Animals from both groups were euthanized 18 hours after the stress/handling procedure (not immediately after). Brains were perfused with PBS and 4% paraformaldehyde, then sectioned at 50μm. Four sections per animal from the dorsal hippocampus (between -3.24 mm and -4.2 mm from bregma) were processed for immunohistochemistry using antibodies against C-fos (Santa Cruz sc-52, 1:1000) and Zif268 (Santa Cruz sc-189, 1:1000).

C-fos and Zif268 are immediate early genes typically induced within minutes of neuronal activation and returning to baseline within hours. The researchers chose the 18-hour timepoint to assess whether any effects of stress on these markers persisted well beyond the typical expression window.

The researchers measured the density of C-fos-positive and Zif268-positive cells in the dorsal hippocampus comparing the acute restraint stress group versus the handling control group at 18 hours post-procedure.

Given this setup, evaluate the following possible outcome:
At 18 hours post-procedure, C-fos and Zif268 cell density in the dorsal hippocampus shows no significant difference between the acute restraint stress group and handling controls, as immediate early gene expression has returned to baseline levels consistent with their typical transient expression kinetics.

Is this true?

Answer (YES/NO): NO